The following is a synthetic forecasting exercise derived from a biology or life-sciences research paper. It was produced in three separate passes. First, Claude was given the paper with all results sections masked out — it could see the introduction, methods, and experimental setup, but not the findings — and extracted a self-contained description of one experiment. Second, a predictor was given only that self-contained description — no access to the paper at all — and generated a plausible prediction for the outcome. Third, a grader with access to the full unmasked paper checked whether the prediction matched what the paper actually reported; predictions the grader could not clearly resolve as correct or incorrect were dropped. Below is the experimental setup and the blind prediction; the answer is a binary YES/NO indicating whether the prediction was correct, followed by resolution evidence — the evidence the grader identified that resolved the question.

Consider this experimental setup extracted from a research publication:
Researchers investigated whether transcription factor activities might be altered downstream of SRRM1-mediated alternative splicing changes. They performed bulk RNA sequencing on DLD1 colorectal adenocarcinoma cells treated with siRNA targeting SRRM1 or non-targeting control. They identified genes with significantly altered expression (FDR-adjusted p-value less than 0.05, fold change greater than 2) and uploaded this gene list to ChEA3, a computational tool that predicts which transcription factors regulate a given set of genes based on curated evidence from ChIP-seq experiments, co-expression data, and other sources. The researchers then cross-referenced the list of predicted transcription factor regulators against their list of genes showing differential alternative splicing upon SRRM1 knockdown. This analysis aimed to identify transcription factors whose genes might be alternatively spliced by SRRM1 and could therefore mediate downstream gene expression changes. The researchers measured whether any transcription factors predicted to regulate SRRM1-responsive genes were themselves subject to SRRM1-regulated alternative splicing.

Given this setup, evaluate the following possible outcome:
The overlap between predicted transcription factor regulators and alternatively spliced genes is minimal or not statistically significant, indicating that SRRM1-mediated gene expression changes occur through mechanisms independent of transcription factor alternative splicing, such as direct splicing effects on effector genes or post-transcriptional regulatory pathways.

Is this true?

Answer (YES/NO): NO